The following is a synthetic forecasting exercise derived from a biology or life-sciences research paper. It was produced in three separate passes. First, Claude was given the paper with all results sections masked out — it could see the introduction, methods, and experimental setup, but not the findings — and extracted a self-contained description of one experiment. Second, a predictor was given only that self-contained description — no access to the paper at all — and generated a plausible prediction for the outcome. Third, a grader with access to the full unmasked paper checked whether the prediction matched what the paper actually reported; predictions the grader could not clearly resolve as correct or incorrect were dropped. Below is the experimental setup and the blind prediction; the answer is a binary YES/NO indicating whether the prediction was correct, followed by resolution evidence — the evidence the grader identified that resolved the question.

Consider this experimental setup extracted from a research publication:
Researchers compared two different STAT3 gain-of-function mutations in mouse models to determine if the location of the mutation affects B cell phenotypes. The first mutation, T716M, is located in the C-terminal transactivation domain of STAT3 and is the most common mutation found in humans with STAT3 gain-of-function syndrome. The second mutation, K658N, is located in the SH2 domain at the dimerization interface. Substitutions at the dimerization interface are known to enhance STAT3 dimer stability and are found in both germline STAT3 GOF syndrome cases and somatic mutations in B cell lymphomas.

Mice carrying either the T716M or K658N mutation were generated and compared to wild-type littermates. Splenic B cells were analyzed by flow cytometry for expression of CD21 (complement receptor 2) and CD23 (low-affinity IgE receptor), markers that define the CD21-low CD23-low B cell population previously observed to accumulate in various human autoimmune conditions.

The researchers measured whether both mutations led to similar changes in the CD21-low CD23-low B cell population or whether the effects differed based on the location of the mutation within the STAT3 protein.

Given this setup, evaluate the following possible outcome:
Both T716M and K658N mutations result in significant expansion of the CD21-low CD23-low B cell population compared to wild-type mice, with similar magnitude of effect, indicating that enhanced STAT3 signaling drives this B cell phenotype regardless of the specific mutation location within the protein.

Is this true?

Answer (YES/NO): NO